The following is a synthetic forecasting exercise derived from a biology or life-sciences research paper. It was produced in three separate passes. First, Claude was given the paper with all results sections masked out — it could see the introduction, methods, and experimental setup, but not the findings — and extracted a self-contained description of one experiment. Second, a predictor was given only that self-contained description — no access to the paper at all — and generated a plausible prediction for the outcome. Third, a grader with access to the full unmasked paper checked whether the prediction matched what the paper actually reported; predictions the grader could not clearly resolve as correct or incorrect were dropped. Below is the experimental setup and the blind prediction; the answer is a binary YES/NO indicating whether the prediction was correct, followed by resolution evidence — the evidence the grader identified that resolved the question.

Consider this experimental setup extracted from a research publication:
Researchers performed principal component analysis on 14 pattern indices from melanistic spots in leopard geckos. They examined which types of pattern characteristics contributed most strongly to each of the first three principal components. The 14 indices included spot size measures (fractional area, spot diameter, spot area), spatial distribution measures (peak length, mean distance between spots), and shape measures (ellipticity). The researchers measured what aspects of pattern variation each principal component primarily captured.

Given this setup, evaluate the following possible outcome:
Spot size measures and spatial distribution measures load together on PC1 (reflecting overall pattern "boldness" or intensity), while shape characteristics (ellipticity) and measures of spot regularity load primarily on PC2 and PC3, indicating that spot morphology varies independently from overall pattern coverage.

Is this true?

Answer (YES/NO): NO